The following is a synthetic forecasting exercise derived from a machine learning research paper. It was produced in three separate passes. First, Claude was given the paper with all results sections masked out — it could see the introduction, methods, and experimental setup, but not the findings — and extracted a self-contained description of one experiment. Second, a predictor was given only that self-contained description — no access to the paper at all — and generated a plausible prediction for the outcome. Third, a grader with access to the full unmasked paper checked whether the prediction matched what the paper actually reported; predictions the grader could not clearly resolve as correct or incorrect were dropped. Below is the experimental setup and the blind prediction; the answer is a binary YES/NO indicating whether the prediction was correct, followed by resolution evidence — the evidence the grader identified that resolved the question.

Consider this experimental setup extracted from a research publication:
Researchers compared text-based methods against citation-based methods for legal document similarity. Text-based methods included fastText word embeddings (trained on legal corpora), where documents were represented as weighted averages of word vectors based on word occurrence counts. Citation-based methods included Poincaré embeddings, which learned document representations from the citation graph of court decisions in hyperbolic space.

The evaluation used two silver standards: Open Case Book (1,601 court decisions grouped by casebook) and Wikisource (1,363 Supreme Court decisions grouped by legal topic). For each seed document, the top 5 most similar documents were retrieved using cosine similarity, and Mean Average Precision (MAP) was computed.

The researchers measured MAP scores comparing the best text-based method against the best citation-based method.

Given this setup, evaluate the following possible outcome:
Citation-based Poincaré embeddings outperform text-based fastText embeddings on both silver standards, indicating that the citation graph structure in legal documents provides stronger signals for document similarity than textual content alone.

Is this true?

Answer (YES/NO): NO